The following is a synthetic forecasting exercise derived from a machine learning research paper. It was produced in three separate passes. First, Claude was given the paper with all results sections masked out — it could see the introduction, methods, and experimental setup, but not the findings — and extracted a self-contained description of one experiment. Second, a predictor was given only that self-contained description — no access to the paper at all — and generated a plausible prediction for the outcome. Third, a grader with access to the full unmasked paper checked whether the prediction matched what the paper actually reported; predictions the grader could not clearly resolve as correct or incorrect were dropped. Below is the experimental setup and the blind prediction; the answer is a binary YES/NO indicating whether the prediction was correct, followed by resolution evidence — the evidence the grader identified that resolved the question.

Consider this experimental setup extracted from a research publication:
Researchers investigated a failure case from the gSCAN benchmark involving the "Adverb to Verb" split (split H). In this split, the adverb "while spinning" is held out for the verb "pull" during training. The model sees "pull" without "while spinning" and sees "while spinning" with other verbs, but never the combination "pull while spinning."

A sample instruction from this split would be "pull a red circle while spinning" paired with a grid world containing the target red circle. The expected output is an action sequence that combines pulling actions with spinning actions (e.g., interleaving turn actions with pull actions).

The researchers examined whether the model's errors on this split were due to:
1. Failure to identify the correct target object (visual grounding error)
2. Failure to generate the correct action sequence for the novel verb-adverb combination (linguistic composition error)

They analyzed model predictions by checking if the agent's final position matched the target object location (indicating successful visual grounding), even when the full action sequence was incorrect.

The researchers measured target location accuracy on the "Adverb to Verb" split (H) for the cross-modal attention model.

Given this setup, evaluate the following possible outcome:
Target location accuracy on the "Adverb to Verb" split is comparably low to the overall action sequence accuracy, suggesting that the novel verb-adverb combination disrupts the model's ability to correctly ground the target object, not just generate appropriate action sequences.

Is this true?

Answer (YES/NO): NO